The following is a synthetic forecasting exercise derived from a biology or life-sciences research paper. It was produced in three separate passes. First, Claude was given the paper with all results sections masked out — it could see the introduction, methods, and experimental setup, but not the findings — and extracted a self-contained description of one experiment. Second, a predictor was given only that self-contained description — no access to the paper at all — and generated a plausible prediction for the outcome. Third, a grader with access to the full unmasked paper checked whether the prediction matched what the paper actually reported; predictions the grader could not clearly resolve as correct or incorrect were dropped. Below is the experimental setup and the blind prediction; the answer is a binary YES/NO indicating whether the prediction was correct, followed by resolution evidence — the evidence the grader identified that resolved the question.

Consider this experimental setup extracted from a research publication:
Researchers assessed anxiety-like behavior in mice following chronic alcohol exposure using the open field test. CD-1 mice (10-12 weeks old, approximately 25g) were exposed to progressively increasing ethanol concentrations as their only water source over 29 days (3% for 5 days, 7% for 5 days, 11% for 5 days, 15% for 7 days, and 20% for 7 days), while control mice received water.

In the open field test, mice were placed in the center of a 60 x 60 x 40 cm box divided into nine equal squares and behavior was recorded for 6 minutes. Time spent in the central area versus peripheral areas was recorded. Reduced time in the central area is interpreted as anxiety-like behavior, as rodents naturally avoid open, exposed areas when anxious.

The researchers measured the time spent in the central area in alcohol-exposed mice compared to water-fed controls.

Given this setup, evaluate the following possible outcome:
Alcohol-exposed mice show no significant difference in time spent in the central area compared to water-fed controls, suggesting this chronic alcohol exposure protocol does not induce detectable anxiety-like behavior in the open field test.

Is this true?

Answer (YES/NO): NO